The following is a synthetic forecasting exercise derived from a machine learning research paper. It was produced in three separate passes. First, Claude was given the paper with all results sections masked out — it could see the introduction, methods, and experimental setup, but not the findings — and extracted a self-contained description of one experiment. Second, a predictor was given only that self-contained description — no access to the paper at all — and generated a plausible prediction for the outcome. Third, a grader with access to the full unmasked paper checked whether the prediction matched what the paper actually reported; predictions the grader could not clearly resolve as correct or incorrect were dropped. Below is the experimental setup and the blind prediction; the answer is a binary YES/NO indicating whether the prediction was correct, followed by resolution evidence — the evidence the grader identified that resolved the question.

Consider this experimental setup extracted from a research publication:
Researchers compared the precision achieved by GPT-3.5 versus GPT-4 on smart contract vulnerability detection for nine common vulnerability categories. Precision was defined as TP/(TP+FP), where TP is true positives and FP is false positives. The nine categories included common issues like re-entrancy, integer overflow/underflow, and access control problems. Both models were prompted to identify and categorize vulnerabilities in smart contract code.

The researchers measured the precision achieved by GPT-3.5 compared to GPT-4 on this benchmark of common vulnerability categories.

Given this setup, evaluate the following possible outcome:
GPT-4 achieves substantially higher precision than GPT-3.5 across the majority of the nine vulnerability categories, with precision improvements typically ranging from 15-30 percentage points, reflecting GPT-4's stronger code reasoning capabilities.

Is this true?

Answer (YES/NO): NO